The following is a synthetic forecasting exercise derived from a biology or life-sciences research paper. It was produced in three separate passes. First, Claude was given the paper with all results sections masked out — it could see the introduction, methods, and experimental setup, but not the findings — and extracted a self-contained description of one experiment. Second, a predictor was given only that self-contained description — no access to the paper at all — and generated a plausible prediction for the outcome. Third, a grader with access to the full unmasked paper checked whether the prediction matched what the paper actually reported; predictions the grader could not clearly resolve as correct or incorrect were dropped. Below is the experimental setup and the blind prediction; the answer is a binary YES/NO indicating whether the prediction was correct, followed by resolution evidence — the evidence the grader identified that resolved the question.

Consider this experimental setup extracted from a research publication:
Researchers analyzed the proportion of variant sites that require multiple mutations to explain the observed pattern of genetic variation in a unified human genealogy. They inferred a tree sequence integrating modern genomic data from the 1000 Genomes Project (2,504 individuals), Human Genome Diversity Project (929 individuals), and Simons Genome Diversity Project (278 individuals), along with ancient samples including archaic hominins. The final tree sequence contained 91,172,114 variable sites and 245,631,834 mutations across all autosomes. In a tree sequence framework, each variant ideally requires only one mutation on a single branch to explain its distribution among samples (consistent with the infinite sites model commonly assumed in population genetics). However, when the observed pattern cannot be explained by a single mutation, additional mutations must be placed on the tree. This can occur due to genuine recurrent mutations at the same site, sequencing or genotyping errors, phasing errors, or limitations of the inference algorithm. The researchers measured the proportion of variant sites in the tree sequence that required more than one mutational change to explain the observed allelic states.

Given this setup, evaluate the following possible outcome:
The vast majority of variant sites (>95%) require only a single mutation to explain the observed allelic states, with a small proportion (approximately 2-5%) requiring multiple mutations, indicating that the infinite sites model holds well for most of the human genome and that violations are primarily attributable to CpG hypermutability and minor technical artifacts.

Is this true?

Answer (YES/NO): NO